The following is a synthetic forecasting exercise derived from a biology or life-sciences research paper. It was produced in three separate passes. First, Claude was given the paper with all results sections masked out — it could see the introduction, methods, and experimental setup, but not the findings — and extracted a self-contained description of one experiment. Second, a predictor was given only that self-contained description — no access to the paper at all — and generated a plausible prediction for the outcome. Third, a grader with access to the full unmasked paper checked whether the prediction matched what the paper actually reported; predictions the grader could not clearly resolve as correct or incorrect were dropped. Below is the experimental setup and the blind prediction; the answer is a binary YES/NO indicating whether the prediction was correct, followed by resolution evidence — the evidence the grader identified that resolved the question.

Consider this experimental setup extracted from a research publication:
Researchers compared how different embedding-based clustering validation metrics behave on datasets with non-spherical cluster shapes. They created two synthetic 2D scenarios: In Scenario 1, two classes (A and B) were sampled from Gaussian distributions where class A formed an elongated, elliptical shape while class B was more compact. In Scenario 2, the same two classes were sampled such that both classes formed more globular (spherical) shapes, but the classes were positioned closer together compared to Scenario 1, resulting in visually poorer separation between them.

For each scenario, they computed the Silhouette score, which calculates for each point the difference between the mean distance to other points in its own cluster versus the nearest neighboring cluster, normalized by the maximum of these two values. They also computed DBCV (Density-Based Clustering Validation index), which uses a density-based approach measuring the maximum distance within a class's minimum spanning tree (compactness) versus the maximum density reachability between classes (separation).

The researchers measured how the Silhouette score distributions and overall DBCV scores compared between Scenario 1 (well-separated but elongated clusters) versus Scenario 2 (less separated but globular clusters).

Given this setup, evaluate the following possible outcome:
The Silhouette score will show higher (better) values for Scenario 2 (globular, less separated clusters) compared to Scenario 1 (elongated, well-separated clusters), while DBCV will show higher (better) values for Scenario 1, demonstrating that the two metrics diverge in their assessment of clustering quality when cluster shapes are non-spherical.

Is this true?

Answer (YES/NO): NO